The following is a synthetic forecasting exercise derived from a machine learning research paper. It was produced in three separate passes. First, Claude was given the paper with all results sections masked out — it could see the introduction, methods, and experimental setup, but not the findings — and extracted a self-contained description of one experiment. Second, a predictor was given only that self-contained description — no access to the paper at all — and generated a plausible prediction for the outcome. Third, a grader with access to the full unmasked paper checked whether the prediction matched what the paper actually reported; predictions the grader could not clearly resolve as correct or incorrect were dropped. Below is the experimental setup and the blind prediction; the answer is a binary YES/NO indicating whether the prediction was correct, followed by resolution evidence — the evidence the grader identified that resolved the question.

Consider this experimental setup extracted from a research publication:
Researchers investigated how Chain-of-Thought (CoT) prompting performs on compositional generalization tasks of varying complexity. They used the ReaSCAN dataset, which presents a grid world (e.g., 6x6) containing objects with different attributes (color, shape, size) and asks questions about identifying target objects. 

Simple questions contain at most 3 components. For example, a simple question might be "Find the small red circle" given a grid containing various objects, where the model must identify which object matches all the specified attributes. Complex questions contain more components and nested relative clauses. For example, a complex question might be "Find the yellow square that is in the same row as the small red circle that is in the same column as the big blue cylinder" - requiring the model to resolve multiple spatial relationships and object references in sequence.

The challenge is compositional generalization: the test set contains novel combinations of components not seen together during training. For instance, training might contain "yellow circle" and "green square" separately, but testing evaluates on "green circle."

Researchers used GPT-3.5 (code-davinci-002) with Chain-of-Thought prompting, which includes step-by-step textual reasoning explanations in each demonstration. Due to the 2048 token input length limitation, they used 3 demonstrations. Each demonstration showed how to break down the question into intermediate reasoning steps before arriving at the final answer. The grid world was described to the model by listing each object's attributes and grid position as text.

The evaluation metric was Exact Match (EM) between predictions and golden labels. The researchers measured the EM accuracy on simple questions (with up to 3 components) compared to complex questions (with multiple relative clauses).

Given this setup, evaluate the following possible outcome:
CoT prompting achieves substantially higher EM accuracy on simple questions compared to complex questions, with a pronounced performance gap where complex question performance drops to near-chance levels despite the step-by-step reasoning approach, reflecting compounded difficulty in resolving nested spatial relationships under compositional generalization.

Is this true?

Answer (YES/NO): YES